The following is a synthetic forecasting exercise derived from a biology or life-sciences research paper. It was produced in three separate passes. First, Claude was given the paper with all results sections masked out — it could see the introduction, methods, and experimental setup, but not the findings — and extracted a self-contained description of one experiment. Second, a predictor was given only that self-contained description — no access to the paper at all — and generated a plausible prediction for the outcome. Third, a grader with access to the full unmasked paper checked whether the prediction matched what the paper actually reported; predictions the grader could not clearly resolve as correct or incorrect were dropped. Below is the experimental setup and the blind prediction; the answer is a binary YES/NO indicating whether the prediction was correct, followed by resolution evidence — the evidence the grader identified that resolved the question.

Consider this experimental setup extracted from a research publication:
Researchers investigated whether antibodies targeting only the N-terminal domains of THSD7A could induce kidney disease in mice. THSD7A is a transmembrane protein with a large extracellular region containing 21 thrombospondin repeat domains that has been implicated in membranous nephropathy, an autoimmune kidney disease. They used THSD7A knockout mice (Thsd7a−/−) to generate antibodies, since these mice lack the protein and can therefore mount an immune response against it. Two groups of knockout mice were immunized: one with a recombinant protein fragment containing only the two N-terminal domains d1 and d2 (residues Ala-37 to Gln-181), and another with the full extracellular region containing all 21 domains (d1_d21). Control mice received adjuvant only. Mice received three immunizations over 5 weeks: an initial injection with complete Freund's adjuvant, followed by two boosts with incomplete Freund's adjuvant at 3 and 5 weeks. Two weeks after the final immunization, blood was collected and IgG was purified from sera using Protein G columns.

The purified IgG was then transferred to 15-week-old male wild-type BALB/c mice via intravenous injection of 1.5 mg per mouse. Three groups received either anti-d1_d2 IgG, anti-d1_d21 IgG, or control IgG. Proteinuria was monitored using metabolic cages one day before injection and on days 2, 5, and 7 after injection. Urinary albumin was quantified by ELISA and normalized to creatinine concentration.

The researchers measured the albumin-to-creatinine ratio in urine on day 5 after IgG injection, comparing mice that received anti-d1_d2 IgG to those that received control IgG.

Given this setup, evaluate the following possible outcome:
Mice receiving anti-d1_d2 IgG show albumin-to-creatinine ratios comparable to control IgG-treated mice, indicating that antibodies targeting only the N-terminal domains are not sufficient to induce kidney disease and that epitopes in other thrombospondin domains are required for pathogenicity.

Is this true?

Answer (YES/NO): NO